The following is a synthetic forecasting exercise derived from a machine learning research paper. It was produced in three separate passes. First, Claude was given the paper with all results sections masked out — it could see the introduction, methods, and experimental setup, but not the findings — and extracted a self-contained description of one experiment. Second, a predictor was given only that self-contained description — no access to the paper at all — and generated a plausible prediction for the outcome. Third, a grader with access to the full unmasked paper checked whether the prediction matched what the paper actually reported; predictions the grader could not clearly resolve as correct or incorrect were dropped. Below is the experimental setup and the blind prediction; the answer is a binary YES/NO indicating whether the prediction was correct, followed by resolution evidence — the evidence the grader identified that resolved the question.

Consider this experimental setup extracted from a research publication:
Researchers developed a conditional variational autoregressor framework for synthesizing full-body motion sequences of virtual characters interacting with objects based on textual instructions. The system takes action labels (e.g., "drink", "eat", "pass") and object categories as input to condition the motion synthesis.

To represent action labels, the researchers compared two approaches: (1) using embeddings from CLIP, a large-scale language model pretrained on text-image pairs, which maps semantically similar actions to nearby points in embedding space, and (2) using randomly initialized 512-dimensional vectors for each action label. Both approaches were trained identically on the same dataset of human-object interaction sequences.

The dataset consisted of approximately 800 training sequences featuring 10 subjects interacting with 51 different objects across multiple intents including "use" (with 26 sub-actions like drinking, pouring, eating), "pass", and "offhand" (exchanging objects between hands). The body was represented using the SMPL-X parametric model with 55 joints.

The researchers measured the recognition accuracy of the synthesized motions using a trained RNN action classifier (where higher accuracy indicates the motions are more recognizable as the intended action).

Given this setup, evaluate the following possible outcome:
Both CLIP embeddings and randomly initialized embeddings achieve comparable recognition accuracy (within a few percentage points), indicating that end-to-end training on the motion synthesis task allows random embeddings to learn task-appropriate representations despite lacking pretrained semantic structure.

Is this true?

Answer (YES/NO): NO